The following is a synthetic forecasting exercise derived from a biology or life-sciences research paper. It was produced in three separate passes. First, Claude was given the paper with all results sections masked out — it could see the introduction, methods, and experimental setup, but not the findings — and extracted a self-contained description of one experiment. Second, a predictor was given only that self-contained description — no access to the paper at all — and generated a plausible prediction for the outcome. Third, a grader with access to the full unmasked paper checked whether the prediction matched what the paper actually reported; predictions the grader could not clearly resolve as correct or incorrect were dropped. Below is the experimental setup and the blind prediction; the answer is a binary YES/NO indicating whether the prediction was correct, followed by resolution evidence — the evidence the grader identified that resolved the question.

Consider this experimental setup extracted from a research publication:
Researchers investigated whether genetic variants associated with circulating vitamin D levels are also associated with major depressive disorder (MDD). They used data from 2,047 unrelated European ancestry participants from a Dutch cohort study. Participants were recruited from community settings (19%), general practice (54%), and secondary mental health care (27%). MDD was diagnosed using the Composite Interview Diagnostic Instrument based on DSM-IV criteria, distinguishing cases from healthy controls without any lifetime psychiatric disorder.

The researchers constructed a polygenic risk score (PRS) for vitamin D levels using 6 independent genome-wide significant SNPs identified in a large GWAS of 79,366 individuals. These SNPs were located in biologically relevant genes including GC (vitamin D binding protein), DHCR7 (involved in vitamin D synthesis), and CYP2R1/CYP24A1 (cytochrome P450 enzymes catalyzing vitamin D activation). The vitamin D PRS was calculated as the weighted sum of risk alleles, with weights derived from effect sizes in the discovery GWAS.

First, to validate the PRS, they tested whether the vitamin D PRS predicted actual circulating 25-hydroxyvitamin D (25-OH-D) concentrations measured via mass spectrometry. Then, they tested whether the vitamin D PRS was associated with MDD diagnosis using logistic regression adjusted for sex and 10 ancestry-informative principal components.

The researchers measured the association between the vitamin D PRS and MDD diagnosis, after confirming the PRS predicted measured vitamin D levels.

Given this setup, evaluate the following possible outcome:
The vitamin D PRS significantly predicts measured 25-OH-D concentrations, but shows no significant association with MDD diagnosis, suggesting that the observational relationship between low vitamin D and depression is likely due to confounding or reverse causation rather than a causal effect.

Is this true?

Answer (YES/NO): YES